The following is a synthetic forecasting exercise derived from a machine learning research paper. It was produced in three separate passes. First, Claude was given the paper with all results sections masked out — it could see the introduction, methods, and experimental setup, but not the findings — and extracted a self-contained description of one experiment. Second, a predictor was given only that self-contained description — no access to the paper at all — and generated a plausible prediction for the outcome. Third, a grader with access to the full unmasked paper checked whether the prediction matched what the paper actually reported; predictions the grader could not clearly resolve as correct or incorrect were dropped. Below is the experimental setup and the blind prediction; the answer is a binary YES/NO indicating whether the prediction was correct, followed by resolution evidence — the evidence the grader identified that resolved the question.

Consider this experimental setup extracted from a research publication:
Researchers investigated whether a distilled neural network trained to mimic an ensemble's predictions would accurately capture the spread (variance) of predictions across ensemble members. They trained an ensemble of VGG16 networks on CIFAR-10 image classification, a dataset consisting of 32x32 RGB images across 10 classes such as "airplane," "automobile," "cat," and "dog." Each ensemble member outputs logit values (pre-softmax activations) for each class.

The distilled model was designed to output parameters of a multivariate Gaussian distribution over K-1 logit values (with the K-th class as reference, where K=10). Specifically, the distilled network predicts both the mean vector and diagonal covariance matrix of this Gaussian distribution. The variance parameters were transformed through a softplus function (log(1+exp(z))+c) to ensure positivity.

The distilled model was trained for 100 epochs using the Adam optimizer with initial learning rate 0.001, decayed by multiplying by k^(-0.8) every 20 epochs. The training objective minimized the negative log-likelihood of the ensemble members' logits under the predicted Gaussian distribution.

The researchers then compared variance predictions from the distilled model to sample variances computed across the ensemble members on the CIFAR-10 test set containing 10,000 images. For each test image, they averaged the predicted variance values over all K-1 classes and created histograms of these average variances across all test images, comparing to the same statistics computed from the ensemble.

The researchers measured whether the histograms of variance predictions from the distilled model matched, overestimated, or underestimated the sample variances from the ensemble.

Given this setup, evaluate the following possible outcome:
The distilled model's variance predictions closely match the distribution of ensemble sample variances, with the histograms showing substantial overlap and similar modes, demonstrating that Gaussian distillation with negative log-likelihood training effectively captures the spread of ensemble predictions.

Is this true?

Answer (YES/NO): NO